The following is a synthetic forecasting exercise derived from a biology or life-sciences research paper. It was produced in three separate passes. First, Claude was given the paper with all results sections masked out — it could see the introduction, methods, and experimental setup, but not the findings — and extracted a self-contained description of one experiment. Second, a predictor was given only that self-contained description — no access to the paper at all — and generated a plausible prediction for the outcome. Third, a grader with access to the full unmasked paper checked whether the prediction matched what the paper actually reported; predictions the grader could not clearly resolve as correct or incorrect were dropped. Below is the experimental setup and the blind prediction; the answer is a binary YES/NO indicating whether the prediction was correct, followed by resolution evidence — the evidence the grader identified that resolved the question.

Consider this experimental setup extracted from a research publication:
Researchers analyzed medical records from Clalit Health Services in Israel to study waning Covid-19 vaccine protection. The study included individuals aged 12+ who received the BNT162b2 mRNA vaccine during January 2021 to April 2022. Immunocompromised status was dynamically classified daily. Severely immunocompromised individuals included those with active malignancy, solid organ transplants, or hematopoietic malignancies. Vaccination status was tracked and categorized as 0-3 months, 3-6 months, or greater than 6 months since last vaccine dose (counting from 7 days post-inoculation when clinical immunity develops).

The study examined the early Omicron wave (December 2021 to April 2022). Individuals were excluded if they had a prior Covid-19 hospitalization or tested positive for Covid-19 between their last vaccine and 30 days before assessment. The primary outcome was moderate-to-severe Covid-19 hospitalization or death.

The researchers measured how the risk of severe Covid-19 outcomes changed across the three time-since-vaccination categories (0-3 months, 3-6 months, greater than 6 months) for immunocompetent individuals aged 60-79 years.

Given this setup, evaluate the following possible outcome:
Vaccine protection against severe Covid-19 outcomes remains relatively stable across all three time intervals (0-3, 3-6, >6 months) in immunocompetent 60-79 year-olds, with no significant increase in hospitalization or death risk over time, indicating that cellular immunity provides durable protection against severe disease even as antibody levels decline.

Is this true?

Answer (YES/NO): NO